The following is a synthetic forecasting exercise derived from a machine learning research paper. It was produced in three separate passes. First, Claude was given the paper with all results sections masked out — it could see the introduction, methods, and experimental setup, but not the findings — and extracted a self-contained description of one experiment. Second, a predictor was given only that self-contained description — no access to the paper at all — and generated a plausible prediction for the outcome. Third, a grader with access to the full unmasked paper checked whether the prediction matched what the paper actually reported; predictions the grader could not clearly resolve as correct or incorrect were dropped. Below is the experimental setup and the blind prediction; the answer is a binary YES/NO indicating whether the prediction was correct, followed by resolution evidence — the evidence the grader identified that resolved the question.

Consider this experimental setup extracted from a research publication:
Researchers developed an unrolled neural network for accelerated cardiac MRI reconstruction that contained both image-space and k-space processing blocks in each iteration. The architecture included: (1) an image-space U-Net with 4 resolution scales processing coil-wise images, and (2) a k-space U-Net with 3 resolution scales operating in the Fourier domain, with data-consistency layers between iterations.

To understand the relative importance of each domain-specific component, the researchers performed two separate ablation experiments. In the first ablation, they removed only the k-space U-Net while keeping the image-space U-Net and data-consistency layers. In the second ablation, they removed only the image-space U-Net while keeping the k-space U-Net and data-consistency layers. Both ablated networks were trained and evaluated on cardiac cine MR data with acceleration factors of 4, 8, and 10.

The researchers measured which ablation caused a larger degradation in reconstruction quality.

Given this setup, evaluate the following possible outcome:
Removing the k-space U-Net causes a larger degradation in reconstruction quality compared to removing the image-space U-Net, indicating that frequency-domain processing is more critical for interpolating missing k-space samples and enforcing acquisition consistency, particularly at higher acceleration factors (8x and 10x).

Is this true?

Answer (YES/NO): NO